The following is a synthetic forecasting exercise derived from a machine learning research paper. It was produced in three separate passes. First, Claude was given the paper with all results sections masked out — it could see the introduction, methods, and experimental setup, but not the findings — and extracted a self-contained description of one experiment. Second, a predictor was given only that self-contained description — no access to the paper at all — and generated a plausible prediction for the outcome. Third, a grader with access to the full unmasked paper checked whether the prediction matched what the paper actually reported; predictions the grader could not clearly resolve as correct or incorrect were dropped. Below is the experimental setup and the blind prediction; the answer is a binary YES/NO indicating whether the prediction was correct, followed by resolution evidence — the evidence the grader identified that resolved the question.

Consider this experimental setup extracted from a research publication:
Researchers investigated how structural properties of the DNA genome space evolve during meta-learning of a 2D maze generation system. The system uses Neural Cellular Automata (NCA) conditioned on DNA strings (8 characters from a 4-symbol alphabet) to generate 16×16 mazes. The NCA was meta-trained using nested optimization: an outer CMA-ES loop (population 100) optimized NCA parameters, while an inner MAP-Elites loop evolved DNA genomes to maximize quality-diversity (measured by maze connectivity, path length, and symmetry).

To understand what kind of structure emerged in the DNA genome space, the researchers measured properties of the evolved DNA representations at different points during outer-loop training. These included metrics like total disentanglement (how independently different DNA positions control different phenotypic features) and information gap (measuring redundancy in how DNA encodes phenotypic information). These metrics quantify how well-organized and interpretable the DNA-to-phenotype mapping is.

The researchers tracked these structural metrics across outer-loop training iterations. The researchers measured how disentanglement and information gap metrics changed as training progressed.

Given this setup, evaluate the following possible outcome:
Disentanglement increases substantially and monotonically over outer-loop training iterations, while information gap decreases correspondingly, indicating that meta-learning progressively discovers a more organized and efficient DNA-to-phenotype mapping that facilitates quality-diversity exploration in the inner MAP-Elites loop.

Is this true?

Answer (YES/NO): NO